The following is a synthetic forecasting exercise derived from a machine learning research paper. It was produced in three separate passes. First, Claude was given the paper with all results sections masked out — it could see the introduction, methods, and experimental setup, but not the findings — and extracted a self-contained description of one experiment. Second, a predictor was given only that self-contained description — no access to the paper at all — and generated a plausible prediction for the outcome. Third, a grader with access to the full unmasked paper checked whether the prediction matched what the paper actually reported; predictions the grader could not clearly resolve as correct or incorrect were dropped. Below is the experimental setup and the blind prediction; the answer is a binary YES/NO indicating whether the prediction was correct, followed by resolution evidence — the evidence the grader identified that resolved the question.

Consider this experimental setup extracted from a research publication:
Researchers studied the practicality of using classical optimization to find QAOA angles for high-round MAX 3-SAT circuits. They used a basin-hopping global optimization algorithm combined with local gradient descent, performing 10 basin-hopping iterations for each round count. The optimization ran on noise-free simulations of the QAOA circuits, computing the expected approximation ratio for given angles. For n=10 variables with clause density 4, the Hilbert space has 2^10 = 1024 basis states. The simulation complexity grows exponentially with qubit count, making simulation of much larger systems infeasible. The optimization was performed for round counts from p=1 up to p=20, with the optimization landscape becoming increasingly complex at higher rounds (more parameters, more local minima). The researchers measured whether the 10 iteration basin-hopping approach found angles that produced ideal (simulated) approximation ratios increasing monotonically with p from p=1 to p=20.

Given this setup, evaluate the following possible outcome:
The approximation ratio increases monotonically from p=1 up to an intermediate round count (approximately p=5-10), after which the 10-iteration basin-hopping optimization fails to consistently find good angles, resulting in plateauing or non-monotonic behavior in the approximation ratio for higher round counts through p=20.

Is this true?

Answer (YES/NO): NO